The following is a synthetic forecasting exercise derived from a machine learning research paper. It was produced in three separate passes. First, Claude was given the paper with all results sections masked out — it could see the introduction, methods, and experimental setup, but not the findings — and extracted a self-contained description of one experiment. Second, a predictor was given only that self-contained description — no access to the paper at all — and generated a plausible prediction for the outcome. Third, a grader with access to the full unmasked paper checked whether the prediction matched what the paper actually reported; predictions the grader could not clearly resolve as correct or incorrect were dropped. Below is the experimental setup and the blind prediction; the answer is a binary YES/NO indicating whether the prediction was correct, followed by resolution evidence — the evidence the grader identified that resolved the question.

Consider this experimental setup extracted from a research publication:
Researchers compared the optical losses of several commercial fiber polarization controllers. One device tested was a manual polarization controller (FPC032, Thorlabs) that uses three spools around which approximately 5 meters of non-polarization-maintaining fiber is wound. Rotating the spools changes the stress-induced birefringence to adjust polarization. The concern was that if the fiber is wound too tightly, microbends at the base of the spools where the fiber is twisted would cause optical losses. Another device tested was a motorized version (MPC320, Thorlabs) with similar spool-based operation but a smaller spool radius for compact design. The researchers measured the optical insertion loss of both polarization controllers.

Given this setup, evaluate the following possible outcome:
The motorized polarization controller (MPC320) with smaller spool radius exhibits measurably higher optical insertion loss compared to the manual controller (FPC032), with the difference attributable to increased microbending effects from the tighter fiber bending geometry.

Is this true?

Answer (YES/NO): YES